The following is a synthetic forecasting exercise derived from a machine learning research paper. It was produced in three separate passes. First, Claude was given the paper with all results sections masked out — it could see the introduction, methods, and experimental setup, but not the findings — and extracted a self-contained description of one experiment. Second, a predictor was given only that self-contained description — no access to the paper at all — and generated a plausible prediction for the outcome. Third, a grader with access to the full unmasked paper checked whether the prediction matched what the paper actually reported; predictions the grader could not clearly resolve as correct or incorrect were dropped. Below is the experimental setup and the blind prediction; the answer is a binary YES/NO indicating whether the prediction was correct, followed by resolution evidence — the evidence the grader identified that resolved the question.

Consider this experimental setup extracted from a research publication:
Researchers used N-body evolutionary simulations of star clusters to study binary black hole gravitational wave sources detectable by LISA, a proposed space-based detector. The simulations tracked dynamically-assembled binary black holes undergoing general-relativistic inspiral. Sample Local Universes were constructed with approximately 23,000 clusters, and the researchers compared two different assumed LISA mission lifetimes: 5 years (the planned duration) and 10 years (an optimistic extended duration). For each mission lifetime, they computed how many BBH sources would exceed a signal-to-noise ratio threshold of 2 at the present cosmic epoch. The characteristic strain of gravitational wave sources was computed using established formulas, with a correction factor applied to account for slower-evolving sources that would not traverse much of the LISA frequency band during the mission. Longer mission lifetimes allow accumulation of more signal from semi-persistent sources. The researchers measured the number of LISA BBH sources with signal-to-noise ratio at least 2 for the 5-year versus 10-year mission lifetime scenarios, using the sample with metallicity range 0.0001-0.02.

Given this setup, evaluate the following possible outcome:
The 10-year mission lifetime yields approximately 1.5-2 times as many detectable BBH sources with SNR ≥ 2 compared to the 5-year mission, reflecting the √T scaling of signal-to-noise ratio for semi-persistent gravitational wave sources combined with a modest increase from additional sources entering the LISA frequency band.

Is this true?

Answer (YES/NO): NO